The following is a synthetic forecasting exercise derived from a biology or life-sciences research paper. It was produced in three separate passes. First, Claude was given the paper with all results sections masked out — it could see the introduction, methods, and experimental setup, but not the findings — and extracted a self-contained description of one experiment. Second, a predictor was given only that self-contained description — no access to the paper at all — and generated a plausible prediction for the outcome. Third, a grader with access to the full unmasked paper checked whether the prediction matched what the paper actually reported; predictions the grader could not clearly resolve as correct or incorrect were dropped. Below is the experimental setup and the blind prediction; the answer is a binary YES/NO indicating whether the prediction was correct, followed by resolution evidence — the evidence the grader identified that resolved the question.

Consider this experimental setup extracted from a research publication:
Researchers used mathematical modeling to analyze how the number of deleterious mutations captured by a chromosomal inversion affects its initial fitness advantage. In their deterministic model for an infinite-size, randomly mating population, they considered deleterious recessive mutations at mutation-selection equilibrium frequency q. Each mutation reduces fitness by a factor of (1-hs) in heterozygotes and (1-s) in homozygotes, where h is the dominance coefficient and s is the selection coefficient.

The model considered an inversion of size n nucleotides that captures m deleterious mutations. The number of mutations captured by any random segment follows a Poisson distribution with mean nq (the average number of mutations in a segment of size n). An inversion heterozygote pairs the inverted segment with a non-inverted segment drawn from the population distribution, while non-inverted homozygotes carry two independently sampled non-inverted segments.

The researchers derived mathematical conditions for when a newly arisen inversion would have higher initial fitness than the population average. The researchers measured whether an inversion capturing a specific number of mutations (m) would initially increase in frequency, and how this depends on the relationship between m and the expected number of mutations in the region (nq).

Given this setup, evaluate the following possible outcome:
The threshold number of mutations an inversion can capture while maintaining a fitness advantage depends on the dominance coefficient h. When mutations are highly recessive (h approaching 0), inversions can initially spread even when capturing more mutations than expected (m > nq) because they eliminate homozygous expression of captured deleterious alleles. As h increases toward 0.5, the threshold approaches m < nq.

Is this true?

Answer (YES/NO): NO